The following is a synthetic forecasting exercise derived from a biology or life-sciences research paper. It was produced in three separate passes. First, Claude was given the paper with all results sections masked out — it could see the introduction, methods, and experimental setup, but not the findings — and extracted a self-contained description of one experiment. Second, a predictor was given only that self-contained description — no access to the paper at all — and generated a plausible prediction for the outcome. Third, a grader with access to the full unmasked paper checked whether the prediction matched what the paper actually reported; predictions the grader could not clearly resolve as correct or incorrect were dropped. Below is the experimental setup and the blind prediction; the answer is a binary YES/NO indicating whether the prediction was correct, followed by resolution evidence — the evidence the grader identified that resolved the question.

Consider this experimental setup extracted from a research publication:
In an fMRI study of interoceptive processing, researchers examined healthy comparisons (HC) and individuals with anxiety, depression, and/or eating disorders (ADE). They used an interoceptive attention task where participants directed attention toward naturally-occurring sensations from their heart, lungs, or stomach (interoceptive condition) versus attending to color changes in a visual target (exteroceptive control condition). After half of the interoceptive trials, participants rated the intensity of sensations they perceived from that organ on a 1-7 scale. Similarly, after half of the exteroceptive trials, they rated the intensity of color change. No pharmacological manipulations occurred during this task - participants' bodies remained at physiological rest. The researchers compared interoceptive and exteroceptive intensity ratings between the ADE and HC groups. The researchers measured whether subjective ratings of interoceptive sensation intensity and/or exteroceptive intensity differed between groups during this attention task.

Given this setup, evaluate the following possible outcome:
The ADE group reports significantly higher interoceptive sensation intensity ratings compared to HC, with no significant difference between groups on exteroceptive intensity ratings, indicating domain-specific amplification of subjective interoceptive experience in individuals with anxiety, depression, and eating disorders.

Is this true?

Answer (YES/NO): NO